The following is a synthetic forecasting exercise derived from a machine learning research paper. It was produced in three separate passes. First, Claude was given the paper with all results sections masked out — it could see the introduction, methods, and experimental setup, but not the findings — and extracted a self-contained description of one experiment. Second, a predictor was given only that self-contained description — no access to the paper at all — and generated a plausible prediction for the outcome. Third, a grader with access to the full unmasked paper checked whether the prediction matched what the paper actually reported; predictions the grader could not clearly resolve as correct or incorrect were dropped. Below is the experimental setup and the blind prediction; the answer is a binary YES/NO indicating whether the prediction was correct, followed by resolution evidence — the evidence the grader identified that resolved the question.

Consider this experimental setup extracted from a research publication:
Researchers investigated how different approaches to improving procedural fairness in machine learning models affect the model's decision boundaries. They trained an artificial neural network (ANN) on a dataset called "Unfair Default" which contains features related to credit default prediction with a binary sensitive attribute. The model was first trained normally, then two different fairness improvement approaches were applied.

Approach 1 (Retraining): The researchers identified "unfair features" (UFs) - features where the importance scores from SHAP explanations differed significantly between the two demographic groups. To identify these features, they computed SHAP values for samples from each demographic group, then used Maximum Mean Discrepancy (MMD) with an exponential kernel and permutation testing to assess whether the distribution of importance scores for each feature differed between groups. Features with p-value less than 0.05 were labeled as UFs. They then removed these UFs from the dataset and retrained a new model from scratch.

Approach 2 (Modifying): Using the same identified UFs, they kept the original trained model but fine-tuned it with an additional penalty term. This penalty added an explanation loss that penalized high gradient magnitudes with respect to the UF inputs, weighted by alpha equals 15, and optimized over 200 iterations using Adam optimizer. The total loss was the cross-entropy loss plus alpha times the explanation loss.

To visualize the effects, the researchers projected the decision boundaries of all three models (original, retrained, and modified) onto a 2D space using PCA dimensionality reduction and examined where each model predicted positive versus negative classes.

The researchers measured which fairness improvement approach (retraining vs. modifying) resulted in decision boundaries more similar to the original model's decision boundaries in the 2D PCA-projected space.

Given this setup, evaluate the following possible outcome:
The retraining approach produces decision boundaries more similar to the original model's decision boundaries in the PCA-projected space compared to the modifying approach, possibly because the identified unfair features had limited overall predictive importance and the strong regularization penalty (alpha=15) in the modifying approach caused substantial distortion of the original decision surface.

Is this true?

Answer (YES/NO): NO